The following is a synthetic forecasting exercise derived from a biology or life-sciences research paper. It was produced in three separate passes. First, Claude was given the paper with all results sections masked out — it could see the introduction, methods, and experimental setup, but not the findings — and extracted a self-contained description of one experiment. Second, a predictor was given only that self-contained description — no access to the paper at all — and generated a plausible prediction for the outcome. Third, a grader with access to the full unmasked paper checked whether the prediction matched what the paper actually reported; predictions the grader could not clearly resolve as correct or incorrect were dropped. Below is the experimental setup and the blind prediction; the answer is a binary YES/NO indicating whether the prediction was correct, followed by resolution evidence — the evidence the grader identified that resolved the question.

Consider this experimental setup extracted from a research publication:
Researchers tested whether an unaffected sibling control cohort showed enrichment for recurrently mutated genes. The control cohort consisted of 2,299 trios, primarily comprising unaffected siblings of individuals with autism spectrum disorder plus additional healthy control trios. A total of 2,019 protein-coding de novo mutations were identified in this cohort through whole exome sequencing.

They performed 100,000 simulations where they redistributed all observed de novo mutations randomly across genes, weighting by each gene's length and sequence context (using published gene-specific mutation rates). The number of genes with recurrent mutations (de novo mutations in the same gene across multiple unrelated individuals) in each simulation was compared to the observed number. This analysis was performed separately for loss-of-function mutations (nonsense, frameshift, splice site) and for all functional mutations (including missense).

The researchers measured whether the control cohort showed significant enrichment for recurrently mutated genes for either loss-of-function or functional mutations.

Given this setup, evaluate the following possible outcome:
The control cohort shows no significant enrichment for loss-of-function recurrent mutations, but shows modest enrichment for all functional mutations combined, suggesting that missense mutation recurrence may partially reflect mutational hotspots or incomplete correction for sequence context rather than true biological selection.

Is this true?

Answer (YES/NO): NO